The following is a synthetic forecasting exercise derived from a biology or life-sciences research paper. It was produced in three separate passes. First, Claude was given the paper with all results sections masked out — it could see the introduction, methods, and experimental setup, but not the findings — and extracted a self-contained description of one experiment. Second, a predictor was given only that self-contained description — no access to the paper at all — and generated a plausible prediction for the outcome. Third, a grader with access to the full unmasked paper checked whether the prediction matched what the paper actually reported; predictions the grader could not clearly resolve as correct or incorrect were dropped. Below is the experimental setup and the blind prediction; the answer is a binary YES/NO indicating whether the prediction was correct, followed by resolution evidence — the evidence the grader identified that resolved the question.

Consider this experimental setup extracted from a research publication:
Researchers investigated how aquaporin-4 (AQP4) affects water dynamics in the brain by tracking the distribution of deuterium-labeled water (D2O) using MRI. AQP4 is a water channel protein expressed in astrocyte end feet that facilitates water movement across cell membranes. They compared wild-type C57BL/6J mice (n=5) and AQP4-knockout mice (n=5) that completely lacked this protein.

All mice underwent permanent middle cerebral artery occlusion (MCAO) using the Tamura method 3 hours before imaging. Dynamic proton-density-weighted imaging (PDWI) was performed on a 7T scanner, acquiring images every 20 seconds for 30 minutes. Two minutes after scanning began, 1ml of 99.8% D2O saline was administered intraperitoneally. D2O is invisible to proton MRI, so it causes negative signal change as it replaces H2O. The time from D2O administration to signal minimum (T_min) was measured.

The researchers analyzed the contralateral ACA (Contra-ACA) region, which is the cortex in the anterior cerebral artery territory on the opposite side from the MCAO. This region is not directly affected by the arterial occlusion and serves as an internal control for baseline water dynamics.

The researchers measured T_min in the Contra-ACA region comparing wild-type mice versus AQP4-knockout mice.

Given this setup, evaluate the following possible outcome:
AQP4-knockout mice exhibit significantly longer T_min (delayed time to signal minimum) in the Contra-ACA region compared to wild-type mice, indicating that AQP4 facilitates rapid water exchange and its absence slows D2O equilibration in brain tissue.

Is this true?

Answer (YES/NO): YES